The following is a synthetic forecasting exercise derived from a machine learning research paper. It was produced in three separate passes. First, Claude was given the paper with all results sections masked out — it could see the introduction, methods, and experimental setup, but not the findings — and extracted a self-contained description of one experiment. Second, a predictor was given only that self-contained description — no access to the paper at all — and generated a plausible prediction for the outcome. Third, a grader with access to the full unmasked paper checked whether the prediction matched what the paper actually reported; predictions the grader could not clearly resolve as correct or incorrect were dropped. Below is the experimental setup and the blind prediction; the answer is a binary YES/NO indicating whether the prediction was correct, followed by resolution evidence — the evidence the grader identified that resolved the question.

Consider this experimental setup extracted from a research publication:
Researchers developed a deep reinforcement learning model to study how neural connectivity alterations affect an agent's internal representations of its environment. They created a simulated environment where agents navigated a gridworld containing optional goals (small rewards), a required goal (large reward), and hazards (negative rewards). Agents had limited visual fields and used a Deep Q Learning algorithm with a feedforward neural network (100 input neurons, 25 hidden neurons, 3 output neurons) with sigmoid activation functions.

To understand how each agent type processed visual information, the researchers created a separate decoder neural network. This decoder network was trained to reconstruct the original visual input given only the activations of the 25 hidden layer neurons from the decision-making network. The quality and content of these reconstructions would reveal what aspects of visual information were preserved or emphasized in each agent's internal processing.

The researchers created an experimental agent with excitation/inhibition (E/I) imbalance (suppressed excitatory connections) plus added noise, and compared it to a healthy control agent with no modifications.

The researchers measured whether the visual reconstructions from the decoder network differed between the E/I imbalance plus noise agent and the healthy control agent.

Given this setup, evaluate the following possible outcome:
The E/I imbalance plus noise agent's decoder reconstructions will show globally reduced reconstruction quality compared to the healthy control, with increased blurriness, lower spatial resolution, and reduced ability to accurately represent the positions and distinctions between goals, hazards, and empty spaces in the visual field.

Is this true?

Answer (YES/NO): NO